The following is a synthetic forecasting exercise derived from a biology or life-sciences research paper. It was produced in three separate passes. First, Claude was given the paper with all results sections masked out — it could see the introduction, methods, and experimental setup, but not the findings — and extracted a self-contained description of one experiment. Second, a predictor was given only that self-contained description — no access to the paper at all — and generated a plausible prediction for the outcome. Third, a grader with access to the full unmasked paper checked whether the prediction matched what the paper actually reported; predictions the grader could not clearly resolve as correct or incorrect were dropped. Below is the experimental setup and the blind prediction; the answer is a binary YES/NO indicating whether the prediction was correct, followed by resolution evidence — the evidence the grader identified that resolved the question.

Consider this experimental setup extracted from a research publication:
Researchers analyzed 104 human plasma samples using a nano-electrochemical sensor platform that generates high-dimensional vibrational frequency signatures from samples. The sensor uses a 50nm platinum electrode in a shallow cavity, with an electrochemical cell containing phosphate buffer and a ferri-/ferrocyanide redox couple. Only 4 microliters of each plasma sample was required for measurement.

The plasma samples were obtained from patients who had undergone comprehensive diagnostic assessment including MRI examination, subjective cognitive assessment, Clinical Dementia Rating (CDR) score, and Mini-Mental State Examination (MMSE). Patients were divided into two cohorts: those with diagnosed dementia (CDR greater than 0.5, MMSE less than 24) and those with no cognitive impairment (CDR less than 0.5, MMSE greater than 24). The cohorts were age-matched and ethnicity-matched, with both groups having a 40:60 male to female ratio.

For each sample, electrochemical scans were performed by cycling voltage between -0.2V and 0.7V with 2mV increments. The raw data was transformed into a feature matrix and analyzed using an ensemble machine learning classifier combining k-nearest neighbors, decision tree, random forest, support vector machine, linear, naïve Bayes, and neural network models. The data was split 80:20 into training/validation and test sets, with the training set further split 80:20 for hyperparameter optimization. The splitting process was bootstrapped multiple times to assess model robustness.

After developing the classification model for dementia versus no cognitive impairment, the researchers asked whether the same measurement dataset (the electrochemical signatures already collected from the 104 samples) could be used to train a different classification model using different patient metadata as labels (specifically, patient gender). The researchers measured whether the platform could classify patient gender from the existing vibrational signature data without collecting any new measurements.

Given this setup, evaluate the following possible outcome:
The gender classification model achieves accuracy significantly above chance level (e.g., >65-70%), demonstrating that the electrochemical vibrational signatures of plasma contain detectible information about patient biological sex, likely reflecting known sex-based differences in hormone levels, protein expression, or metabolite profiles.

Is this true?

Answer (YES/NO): YES